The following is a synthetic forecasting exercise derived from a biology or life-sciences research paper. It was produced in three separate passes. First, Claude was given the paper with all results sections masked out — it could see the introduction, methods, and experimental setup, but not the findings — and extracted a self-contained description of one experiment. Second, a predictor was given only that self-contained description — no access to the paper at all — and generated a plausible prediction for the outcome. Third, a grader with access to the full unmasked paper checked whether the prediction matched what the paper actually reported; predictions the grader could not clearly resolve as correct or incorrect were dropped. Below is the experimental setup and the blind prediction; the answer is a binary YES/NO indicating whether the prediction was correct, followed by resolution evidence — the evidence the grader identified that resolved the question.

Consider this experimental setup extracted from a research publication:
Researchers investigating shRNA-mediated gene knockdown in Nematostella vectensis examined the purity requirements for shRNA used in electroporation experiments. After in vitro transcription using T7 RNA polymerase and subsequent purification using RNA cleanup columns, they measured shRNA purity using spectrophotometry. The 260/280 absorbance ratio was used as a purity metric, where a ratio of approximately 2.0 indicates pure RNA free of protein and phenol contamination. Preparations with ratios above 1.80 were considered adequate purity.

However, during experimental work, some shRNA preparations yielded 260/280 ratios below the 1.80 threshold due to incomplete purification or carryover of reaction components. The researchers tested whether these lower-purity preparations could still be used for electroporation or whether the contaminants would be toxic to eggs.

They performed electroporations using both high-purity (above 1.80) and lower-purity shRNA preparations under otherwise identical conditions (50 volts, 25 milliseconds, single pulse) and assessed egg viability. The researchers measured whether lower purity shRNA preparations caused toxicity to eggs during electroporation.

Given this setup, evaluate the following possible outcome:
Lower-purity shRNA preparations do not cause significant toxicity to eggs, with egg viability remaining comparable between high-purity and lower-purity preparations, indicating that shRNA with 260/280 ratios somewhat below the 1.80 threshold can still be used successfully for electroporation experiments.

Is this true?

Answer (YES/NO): YES